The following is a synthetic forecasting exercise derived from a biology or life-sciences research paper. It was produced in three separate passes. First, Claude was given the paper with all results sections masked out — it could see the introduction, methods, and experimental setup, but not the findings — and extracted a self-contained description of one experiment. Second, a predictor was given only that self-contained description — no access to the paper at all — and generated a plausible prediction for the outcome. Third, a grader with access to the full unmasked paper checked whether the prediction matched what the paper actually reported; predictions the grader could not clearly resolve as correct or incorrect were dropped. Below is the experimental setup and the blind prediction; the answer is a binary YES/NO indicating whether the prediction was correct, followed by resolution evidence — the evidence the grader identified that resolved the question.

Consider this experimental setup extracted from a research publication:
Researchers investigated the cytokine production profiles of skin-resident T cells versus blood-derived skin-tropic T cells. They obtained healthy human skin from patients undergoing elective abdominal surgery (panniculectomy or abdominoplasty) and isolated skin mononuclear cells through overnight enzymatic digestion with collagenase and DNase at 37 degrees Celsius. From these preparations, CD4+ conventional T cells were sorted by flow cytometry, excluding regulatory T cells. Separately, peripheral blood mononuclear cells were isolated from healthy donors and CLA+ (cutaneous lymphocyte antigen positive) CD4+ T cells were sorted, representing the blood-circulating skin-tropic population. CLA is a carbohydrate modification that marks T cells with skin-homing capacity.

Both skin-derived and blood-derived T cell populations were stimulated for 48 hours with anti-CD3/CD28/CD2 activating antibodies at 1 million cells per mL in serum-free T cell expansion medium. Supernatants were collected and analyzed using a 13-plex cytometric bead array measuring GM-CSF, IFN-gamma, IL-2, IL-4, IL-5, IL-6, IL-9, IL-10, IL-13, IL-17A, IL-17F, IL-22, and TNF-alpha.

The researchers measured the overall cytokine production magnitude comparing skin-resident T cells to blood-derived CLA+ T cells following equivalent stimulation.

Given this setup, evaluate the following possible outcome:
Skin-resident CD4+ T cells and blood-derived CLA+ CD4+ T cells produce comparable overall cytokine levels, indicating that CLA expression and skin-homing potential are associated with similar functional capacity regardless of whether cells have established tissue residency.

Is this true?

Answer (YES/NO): NO